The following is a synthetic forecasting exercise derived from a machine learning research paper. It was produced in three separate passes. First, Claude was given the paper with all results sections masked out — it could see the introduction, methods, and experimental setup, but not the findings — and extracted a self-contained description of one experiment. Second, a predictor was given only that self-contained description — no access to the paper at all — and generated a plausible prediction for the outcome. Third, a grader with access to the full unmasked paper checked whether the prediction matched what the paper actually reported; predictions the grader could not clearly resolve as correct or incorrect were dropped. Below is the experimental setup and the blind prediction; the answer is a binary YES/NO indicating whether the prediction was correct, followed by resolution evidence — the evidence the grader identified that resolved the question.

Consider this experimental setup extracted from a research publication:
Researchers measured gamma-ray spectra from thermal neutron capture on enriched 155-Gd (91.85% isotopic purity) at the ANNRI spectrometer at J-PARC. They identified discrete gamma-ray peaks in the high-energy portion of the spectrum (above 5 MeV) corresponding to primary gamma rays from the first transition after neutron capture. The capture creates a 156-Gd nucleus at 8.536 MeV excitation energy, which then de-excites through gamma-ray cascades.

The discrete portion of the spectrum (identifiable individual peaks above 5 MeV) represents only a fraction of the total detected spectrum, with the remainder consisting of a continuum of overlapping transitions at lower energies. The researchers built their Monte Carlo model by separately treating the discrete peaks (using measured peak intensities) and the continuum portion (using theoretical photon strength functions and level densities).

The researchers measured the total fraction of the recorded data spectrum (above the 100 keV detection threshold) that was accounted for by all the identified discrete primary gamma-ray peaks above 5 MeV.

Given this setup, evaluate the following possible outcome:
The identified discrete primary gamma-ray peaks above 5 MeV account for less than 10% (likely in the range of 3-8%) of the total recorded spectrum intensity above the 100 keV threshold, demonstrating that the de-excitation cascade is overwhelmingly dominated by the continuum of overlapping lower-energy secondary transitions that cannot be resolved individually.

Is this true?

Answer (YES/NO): NO